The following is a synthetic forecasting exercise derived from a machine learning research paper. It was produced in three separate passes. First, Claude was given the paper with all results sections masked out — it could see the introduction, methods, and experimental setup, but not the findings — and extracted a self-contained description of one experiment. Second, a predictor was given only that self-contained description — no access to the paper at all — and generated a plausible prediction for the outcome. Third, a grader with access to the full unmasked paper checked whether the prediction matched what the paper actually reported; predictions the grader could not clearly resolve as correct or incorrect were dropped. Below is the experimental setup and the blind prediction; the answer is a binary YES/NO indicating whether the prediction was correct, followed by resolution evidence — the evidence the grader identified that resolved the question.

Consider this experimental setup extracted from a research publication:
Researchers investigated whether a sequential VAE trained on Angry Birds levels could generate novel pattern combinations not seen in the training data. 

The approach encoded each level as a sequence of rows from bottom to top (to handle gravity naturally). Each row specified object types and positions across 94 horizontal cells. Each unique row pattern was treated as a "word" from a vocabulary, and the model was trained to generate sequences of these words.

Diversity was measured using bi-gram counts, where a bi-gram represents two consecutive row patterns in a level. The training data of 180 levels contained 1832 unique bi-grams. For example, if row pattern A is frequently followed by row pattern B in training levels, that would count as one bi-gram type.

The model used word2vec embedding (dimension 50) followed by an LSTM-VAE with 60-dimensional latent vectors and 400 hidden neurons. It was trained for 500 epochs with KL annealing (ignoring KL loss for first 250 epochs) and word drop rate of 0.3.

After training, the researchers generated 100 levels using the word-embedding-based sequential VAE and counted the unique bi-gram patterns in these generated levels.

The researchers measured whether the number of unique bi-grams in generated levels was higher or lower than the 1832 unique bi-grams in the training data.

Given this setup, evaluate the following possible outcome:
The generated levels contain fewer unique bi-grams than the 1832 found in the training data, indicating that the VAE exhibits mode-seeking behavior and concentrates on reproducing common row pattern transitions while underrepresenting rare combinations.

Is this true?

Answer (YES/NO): NO